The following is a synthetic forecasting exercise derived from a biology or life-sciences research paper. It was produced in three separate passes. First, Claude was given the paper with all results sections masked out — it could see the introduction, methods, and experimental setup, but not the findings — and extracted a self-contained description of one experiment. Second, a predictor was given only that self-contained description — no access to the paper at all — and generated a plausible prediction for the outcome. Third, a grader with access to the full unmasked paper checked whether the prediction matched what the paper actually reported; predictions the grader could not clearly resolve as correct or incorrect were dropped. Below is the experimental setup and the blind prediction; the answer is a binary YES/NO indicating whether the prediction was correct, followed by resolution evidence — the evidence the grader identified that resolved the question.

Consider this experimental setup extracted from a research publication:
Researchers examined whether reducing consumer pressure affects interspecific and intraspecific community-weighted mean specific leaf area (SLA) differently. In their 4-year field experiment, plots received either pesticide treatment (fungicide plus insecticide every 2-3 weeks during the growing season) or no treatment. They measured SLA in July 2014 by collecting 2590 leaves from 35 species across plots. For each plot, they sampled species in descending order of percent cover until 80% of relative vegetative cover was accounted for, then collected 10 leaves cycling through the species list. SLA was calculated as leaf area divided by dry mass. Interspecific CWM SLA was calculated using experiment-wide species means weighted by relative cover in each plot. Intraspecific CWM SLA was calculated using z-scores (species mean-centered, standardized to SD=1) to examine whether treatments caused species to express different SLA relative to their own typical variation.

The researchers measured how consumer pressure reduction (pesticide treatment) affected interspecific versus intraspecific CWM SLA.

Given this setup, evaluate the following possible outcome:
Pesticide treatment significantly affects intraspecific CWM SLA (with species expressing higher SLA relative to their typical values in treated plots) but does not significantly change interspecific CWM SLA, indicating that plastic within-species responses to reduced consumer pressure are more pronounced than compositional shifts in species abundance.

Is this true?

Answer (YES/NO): NO